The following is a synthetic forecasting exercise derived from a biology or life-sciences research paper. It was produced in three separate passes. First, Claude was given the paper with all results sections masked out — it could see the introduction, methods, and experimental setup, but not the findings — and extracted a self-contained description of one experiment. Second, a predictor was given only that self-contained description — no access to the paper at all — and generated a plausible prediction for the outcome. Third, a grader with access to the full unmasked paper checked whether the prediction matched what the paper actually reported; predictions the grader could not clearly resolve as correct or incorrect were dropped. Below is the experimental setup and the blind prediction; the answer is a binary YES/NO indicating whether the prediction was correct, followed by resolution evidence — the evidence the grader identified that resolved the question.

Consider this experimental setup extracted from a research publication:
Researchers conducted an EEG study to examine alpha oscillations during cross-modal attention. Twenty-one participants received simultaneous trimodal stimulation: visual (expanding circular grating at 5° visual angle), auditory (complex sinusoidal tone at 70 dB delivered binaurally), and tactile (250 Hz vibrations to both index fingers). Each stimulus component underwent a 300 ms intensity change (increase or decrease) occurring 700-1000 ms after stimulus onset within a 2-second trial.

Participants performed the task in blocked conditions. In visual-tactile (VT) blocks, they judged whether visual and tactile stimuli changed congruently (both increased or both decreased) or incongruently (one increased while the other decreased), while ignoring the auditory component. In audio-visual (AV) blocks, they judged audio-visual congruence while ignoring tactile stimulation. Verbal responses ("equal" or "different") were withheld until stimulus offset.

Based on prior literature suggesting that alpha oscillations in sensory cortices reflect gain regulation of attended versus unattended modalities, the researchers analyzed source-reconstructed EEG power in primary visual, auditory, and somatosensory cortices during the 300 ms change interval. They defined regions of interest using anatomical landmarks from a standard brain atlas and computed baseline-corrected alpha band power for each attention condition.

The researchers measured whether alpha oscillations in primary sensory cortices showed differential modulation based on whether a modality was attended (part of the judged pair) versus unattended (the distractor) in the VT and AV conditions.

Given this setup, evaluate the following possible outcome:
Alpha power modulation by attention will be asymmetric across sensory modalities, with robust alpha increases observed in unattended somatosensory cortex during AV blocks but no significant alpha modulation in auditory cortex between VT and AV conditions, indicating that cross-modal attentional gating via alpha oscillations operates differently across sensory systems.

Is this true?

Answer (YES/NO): NO